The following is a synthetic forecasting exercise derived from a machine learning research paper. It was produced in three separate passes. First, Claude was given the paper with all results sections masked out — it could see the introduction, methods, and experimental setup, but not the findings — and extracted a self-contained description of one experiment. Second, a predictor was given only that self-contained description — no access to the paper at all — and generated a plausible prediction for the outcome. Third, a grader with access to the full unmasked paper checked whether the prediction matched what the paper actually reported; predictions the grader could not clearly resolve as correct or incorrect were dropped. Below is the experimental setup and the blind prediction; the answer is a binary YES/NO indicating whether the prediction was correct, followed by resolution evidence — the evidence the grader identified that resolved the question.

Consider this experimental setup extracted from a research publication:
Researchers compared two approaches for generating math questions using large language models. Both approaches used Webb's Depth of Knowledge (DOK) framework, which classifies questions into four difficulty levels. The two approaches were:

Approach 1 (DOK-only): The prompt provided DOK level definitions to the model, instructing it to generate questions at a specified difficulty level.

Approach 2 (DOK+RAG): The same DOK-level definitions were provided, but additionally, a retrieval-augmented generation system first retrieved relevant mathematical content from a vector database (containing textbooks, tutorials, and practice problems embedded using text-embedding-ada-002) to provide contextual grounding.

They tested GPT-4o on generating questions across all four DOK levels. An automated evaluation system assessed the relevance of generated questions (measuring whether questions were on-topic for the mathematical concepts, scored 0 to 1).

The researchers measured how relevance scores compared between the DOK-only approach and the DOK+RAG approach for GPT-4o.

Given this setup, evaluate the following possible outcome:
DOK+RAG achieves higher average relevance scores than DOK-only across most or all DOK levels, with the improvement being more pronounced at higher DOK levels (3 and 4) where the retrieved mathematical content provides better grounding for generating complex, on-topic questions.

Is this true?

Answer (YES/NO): NO